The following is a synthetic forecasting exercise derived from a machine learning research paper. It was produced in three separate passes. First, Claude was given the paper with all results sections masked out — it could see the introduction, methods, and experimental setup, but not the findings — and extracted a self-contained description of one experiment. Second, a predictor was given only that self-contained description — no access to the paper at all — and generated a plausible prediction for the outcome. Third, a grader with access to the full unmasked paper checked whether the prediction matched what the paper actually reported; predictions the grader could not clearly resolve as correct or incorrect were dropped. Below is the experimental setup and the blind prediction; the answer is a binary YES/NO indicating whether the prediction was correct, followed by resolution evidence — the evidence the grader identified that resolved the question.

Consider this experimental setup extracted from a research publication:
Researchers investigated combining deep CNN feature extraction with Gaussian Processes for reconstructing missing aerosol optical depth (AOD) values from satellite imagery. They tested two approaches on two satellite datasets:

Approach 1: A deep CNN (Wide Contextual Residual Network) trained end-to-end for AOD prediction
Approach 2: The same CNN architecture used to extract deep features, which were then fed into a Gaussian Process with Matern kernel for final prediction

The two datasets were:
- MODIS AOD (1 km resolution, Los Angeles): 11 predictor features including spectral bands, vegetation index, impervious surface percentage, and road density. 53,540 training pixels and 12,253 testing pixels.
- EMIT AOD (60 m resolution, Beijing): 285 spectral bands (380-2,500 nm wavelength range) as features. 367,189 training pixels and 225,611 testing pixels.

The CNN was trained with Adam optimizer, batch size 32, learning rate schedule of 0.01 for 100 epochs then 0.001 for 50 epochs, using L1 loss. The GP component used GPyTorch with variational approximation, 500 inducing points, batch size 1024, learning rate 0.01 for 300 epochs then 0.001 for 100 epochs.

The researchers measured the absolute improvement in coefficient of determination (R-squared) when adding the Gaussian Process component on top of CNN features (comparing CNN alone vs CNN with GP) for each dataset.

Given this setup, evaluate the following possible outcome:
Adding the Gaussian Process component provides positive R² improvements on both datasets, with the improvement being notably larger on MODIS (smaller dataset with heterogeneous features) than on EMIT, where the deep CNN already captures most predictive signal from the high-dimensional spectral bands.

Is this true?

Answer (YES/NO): YES